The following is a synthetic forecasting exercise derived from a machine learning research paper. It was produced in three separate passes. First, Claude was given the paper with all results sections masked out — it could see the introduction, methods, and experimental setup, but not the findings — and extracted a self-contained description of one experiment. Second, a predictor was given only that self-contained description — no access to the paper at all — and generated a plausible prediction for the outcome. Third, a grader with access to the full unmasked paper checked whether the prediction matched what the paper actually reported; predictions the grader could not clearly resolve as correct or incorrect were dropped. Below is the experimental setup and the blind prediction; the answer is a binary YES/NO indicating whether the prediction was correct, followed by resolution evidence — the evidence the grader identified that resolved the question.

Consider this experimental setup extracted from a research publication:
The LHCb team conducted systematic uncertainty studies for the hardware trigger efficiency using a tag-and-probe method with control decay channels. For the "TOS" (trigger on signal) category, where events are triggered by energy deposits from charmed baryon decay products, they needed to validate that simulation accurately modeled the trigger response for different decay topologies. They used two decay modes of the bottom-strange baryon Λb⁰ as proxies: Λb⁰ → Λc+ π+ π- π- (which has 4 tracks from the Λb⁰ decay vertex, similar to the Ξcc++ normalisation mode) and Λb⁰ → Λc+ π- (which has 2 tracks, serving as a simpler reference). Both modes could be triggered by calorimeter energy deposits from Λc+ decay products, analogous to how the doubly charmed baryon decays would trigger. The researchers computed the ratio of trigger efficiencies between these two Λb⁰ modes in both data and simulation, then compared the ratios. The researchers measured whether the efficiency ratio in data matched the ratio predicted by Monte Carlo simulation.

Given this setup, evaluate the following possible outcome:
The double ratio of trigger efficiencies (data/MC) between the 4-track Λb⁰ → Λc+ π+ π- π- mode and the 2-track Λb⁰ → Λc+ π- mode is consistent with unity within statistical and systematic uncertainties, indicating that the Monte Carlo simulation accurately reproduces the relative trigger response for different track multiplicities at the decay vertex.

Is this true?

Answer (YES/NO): NO